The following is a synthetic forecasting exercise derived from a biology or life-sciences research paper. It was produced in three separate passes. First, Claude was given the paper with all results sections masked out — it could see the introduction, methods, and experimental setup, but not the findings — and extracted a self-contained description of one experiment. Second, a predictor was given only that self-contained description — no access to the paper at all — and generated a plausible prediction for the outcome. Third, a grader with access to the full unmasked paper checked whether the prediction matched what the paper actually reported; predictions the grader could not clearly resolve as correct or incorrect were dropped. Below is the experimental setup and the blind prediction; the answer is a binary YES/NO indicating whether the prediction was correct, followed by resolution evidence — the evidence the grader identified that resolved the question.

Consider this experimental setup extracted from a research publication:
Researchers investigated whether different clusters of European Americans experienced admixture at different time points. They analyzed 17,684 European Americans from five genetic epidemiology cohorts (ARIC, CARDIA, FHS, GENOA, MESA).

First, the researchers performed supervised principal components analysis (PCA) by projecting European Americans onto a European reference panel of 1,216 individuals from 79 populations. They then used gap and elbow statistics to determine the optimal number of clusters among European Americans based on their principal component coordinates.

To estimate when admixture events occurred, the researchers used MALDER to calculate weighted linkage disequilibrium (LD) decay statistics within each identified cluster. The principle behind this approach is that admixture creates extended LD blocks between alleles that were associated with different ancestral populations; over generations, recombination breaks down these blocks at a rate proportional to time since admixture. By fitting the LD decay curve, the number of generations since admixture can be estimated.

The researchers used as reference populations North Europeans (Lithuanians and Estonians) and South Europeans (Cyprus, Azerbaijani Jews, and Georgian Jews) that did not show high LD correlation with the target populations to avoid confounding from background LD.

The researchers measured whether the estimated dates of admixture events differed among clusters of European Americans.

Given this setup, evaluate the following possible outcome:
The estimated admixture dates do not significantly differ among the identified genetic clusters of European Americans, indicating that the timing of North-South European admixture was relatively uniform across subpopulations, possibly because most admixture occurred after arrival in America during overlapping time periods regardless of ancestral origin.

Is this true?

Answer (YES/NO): NO